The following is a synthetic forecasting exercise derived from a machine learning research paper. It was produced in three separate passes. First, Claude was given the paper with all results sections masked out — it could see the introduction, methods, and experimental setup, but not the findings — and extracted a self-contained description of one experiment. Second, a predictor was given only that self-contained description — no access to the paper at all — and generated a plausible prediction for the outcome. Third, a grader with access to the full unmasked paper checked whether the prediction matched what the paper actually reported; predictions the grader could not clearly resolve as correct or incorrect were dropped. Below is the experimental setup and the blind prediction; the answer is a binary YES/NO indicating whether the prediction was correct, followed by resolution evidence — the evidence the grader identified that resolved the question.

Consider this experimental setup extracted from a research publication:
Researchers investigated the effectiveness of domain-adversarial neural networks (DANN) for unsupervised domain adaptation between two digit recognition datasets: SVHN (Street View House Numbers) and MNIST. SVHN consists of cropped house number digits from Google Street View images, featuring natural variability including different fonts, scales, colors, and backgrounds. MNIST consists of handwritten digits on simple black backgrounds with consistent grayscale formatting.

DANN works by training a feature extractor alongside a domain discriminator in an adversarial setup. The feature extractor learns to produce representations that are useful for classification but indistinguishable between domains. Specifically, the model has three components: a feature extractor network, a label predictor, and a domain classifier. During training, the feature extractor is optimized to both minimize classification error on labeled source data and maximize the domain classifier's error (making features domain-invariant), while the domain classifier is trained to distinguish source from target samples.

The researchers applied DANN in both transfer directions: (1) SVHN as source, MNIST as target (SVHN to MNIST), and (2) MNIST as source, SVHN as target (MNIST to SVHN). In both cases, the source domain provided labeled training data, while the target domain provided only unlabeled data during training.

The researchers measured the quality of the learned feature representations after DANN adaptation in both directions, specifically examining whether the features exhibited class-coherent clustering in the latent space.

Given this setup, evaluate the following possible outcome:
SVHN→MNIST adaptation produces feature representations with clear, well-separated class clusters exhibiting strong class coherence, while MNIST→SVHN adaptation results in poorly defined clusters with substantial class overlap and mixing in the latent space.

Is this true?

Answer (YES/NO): YES